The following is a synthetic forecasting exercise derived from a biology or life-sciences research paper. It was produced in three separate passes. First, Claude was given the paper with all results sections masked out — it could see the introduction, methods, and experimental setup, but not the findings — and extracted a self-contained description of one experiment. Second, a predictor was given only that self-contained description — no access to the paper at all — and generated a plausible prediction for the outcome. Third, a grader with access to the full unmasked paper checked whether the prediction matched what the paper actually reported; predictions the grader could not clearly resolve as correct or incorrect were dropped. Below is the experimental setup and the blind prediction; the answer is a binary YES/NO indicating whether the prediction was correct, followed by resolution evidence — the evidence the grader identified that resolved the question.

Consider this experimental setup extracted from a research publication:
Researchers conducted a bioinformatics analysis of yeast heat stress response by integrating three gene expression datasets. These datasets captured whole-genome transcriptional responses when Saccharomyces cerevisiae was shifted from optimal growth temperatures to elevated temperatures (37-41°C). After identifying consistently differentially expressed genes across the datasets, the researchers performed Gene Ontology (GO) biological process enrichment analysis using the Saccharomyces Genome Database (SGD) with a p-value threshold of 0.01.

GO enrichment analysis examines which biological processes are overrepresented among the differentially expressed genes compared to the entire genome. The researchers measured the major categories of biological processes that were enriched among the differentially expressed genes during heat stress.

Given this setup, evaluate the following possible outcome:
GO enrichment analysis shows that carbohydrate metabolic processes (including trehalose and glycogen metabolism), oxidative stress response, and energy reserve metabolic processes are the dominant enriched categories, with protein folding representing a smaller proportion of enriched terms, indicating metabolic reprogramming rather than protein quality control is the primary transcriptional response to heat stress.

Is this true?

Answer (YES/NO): NO